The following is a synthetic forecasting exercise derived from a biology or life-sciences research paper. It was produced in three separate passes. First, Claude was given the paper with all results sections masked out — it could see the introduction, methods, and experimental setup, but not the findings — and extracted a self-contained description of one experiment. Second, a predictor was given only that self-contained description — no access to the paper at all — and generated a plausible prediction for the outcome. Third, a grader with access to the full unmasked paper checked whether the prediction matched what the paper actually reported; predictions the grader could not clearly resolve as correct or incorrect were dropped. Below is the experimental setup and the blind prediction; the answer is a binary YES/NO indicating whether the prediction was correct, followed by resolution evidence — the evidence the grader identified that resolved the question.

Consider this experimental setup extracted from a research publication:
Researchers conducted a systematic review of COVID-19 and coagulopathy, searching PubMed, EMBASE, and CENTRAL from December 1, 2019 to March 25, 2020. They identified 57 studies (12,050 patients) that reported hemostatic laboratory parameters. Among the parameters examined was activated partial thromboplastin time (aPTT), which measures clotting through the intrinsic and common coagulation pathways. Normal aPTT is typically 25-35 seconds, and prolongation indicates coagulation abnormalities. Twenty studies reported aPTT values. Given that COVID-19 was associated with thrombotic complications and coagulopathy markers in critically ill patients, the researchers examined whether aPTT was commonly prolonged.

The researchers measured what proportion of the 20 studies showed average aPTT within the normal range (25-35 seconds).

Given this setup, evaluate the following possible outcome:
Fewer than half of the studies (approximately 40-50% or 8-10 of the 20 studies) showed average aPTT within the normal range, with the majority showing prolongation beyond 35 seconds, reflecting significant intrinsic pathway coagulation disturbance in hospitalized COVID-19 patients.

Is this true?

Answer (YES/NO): NO